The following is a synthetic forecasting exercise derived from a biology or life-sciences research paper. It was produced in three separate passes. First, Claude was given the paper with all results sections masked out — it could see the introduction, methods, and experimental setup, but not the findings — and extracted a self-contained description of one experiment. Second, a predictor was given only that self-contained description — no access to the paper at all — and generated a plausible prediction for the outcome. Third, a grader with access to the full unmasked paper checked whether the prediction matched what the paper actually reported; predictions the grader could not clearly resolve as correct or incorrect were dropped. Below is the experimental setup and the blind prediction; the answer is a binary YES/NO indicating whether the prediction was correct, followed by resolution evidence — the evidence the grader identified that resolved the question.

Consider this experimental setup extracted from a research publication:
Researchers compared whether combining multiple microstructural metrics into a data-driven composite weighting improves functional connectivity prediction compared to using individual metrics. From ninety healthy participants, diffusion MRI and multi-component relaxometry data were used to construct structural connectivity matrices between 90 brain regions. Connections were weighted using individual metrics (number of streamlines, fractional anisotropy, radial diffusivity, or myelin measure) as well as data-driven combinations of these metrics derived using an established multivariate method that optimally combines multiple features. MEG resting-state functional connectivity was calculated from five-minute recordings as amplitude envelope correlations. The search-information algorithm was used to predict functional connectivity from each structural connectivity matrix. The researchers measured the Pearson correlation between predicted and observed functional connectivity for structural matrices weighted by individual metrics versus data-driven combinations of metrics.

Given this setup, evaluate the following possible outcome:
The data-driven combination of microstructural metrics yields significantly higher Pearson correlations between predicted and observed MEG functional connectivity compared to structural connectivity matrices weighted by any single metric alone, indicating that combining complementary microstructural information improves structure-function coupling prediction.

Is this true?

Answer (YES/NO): NO